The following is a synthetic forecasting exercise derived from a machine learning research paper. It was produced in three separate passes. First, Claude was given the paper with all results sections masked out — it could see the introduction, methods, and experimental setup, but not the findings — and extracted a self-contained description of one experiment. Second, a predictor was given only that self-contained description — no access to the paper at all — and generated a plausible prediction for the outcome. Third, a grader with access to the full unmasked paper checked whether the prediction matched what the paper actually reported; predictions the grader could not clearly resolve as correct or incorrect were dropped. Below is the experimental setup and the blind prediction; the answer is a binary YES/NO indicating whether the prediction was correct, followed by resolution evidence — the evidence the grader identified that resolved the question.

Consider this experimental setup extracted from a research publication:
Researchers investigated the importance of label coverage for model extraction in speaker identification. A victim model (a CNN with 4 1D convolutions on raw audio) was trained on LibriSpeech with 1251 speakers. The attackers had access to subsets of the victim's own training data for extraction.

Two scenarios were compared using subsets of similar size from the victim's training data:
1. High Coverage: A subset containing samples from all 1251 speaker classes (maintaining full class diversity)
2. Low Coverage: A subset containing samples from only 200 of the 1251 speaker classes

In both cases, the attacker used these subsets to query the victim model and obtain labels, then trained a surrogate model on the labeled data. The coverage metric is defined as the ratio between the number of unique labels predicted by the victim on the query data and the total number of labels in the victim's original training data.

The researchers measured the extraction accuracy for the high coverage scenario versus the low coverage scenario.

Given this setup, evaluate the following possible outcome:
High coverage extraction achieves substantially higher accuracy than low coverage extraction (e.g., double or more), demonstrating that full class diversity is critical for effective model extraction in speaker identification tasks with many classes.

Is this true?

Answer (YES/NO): YES